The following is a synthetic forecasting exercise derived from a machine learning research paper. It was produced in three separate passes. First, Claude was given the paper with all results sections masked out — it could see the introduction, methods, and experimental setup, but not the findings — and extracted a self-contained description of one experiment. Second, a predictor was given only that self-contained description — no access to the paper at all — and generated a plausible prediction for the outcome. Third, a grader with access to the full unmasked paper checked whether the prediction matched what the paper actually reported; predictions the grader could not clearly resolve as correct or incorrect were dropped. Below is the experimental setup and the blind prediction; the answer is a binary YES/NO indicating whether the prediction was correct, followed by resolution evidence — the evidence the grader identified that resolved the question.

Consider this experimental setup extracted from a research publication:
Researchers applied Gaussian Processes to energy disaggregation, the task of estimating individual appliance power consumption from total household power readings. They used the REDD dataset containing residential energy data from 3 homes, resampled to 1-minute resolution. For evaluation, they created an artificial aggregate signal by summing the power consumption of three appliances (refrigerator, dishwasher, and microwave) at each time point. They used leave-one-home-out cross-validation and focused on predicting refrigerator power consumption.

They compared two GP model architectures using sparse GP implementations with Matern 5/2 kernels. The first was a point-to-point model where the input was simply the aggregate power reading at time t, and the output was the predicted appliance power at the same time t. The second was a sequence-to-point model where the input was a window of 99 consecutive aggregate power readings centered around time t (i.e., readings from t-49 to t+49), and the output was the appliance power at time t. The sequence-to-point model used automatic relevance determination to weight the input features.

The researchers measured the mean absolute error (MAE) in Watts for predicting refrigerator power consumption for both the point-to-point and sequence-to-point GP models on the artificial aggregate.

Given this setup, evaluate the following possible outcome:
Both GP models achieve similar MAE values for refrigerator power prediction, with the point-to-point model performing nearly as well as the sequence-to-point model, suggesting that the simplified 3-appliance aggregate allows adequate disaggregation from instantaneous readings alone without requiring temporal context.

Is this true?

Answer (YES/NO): NO